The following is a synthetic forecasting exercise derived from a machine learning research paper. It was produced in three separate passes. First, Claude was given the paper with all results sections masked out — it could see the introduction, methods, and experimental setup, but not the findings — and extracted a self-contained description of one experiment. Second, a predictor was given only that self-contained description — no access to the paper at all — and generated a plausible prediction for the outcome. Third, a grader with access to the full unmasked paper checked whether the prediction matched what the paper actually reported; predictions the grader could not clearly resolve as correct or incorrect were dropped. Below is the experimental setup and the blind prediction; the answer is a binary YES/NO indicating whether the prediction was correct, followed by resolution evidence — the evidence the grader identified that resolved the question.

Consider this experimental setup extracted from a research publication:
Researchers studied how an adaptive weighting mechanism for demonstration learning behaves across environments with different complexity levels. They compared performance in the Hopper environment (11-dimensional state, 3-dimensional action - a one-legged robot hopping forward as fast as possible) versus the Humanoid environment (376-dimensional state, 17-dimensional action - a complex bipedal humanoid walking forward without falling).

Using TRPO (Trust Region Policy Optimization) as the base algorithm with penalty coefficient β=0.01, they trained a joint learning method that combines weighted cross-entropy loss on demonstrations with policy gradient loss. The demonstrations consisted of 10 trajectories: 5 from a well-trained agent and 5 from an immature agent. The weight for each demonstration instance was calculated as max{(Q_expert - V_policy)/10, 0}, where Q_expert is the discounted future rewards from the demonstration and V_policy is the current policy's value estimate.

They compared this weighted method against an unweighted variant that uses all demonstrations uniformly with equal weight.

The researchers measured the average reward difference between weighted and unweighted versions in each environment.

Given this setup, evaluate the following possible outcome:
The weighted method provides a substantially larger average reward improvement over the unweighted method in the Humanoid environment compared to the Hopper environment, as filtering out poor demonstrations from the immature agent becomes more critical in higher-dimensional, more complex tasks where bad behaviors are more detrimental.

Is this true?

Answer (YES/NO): NO